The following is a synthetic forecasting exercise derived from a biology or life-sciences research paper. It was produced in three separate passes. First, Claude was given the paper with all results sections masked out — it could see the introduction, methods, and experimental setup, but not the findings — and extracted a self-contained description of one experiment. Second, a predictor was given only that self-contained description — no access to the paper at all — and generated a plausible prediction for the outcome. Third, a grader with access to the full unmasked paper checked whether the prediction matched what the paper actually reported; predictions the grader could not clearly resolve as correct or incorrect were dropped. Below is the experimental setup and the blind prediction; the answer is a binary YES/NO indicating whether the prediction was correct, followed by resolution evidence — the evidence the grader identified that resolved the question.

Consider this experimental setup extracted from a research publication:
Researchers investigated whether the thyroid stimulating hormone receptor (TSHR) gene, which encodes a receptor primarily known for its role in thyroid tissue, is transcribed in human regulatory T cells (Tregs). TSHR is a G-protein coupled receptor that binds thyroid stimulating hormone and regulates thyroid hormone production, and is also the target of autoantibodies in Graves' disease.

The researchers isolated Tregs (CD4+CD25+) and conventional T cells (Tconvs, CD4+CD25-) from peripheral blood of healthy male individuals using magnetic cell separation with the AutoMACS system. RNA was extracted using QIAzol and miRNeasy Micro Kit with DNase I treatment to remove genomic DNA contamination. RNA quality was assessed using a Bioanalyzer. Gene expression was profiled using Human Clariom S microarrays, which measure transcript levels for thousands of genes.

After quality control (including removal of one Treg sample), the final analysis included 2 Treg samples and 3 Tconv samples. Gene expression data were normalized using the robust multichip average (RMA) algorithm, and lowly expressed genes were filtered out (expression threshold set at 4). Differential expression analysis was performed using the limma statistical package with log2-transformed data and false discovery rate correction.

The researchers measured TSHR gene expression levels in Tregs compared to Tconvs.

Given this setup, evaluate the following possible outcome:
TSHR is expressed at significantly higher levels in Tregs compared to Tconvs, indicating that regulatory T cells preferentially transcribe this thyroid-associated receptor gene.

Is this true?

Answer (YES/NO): YES